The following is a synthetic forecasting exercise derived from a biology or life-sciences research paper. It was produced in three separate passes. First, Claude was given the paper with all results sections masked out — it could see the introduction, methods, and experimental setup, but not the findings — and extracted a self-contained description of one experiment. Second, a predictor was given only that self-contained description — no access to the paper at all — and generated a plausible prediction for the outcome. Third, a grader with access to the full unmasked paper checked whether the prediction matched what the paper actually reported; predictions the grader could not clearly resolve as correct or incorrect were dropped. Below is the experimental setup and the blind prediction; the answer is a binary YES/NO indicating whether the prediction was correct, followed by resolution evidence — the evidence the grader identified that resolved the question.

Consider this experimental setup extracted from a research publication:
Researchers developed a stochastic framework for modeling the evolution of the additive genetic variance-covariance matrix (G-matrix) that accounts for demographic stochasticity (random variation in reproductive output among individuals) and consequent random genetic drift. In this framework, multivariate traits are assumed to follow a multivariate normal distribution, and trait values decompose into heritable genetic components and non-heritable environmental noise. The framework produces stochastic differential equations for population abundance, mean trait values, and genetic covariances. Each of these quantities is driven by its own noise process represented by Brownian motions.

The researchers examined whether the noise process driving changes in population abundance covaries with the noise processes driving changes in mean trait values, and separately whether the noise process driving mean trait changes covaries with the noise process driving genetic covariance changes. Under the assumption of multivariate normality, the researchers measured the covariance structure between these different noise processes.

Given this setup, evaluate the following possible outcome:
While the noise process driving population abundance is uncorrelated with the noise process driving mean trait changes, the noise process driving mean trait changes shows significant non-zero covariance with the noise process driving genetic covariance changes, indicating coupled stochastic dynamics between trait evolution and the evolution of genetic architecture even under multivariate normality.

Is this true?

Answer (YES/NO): NO